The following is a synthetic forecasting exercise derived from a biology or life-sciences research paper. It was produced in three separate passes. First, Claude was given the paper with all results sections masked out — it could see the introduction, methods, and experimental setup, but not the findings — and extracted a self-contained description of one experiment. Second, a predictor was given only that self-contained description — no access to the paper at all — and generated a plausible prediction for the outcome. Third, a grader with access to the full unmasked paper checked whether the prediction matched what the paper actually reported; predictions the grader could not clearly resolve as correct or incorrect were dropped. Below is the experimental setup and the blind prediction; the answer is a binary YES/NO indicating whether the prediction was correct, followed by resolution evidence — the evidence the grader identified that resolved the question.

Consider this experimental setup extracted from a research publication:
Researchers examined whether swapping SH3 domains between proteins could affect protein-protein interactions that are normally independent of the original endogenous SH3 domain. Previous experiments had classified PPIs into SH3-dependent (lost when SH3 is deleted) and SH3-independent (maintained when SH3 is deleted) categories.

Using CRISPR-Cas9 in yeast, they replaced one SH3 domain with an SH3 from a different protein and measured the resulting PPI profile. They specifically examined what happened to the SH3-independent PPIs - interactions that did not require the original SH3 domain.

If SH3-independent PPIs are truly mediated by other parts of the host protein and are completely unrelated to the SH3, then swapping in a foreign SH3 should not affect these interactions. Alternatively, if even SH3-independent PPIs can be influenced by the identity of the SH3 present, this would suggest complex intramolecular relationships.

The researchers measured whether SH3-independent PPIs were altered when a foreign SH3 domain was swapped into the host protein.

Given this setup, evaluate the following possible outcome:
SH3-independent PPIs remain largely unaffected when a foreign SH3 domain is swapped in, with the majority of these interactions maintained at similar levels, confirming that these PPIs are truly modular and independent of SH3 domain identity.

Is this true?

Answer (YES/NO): NO